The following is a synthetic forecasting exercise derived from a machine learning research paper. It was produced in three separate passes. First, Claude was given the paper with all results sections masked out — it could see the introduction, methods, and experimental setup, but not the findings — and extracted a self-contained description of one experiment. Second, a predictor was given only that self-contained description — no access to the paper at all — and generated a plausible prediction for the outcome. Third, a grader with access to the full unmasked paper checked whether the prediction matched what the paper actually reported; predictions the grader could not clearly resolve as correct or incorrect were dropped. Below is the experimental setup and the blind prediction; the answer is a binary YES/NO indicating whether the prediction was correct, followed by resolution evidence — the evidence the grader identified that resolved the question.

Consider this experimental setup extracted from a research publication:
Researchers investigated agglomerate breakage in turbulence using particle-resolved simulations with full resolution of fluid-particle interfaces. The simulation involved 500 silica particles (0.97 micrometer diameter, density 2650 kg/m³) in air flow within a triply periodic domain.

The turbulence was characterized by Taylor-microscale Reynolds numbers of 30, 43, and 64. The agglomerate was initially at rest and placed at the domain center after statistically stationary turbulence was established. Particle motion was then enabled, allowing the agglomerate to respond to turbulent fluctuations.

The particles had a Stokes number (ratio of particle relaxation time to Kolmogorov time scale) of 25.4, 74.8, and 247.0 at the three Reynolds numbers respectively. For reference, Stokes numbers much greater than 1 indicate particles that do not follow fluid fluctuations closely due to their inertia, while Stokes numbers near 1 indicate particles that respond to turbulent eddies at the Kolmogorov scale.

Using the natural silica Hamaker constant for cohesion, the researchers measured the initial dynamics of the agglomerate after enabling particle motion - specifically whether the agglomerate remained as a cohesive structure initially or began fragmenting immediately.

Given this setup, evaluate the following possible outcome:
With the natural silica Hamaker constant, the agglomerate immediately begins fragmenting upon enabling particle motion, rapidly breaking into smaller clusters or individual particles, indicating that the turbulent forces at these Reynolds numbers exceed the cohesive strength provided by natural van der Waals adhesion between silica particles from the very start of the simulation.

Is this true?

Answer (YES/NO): NO